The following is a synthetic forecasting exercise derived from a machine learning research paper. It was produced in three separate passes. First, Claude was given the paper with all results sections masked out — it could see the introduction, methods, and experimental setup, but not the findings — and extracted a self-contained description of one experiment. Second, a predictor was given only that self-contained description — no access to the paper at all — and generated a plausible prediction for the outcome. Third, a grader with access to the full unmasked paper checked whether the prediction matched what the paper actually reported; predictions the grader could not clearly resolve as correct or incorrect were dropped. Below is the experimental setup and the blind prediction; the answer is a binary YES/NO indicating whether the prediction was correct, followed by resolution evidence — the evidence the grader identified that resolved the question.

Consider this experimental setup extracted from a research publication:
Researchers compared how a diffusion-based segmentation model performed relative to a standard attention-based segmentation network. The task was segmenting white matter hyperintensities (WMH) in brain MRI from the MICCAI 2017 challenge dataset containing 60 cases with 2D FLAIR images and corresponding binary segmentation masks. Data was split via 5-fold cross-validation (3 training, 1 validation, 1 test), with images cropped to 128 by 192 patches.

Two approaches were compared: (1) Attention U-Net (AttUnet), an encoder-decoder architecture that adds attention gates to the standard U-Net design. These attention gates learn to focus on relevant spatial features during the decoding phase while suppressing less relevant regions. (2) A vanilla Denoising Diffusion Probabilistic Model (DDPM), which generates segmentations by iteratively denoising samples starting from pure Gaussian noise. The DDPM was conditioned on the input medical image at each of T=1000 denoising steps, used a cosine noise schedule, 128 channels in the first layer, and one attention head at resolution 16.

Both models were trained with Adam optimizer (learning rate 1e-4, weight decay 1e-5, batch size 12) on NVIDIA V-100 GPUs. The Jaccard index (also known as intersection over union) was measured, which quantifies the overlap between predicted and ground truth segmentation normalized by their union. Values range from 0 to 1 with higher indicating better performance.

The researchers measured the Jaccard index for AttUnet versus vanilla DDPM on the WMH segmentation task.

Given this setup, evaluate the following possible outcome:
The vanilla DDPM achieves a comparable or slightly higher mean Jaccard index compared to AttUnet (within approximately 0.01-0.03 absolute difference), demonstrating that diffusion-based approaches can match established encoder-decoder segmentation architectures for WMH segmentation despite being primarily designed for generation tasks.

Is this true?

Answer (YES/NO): NO